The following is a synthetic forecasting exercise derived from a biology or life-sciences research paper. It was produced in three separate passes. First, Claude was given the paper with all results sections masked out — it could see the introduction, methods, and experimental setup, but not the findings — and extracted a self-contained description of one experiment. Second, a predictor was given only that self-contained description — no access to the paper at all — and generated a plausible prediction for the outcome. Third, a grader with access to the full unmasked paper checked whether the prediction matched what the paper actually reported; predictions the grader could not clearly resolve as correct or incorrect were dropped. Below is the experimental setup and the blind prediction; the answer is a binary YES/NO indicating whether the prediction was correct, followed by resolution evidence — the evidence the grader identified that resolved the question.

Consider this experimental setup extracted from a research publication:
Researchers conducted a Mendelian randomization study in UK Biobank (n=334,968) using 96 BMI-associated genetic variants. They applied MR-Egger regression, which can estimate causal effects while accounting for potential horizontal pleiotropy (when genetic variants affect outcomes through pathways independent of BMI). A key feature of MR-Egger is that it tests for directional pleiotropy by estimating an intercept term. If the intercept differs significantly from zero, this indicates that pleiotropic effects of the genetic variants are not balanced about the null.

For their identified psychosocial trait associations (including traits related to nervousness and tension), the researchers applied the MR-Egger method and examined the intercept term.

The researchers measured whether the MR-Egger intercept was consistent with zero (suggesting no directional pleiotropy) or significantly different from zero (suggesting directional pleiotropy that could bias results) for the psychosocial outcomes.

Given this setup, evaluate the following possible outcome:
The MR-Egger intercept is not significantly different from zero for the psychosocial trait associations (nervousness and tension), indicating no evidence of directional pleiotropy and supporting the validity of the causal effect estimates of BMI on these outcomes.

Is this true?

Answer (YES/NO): YES